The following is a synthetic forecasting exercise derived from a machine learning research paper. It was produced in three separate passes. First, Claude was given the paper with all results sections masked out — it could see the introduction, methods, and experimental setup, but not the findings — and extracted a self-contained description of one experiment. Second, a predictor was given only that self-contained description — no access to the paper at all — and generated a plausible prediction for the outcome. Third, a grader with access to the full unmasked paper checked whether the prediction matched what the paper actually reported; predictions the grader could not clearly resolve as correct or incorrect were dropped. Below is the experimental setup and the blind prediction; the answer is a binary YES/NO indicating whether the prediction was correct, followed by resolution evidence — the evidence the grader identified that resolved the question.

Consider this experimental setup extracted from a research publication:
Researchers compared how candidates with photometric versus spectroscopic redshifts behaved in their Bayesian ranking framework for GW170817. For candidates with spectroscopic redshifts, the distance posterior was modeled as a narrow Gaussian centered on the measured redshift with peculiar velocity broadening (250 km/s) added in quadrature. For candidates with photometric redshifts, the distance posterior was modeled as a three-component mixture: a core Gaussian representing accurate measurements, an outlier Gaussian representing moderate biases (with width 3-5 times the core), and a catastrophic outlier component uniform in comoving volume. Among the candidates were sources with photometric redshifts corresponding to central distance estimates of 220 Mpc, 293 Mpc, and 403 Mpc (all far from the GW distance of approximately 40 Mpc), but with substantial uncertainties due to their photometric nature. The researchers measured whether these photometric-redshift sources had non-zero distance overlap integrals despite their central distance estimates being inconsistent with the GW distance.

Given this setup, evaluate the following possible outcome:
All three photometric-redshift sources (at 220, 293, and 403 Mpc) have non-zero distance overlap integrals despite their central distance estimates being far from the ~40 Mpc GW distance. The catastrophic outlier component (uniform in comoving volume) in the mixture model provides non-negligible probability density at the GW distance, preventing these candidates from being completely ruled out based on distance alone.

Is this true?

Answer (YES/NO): YES